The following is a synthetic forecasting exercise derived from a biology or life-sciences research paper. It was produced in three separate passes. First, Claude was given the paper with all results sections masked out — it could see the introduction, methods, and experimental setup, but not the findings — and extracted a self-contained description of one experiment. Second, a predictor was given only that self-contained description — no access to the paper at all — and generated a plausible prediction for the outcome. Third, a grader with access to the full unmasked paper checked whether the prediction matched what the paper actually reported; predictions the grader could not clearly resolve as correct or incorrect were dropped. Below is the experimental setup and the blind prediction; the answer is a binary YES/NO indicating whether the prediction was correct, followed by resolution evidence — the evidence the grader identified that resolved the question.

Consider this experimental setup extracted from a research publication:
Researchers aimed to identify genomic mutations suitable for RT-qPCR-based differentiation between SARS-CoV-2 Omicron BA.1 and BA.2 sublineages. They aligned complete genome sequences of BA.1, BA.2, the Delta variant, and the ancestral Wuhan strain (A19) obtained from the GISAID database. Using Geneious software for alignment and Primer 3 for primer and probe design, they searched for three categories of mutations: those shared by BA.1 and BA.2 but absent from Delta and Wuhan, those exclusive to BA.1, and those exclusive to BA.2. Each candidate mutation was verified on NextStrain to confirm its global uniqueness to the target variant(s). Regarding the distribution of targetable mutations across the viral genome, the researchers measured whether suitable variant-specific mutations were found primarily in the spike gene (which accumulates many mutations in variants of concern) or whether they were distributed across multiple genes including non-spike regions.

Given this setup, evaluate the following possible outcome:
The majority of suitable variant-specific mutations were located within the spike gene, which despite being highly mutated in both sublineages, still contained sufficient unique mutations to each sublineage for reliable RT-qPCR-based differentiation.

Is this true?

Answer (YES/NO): NO